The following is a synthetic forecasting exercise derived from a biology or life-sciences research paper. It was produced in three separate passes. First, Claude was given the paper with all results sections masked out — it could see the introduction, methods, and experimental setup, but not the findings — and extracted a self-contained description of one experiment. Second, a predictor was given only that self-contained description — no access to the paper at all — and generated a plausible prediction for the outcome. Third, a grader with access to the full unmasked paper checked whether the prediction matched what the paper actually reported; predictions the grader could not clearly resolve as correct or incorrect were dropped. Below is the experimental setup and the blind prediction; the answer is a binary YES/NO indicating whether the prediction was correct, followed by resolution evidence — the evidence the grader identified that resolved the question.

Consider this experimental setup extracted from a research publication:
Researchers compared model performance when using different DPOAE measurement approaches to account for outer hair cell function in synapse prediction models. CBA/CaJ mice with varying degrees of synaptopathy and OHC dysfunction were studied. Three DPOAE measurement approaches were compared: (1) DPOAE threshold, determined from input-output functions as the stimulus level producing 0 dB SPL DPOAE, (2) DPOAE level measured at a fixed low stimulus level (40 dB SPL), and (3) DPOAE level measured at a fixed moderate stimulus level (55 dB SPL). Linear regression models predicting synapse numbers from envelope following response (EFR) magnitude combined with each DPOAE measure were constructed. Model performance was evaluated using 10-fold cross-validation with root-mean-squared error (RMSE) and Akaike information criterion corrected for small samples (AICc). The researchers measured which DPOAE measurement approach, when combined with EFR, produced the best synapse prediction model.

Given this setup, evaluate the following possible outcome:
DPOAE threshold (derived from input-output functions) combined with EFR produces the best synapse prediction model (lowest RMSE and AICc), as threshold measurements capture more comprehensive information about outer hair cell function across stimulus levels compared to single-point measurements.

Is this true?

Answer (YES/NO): YES